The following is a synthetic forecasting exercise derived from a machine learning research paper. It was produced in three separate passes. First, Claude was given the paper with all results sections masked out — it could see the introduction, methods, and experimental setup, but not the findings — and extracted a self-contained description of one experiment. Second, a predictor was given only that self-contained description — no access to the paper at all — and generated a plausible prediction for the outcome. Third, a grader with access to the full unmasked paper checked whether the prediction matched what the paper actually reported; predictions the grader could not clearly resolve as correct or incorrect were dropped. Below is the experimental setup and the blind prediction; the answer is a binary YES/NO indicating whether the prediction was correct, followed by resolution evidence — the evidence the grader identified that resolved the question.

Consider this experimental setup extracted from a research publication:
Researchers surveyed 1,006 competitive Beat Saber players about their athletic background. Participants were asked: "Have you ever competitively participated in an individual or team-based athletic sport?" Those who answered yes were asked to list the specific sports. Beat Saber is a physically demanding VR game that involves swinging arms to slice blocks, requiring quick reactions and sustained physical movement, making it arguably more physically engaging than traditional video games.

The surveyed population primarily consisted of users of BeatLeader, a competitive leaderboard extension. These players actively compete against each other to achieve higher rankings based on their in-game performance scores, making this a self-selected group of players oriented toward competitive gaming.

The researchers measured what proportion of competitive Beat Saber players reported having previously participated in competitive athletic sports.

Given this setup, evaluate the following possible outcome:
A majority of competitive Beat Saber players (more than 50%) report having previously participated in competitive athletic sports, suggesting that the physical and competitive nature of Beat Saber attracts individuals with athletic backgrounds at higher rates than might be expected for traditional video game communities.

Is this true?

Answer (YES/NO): NO